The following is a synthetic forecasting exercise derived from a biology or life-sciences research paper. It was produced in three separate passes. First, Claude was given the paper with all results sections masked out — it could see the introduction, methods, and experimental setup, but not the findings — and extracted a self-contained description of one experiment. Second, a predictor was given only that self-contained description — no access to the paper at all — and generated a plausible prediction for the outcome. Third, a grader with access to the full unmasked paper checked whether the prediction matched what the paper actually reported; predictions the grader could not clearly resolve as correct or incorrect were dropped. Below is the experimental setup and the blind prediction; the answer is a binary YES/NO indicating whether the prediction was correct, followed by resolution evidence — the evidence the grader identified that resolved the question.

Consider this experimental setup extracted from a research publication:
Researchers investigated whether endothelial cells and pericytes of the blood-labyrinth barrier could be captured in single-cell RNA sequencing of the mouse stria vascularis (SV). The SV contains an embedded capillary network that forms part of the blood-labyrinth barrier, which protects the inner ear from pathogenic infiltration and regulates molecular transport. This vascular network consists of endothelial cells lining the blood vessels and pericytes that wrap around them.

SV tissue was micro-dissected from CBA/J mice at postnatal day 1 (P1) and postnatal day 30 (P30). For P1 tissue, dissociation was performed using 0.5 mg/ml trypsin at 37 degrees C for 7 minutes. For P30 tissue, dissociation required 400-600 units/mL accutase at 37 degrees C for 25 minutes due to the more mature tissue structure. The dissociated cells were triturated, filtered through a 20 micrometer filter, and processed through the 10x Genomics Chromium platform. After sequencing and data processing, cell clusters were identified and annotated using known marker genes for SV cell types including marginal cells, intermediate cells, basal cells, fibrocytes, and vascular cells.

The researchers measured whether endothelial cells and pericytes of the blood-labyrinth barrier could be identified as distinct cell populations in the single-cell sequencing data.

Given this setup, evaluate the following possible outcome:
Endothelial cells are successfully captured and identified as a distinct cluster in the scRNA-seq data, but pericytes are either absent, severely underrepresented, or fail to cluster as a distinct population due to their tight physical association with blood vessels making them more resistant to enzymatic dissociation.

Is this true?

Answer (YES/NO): NO